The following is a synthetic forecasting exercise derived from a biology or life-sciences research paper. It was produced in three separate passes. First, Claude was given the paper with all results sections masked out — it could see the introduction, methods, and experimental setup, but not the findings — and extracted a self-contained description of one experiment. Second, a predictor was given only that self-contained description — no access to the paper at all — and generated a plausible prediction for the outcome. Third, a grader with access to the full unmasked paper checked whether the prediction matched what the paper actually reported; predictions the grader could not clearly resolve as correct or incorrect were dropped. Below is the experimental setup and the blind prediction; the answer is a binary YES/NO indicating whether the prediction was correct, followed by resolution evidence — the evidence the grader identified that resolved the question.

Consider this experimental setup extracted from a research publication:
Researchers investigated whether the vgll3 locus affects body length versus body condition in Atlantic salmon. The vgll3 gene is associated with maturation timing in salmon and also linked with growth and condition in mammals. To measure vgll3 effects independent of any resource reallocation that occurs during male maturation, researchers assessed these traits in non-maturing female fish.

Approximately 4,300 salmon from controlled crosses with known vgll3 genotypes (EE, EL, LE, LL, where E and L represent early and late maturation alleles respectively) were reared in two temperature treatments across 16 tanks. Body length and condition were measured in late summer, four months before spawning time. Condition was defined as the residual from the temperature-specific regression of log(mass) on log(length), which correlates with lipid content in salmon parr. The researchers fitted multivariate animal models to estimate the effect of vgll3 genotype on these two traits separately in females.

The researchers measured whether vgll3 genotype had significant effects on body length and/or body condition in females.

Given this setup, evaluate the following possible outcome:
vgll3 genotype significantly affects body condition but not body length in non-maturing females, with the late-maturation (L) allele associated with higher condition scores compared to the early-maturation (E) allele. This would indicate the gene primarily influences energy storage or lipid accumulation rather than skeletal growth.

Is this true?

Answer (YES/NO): NO